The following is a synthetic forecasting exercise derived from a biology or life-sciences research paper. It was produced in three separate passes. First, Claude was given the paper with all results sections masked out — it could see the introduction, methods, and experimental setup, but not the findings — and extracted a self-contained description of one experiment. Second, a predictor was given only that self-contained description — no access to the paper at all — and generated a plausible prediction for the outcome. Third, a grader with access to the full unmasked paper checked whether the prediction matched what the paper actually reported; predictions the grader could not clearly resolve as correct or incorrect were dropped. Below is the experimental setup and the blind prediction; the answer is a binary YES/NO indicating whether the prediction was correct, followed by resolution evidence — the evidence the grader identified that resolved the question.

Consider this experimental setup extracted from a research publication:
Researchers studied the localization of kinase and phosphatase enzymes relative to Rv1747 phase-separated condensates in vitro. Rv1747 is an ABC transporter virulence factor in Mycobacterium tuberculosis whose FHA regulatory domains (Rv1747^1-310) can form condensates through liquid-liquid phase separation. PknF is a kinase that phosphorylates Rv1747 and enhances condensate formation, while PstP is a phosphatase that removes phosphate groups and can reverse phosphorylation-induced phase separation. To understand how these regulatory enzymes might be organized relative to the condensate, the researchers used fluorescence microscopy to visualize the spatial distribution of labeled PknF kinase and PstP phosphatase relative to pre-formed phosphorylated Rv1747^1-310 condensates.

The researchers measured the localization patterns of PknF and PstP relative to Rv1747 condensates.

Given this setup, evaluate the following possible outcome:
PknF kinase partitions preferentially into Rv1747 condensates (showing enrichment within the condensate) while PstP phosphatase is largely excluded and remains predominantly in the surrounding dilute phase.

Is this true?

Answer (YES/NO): NO